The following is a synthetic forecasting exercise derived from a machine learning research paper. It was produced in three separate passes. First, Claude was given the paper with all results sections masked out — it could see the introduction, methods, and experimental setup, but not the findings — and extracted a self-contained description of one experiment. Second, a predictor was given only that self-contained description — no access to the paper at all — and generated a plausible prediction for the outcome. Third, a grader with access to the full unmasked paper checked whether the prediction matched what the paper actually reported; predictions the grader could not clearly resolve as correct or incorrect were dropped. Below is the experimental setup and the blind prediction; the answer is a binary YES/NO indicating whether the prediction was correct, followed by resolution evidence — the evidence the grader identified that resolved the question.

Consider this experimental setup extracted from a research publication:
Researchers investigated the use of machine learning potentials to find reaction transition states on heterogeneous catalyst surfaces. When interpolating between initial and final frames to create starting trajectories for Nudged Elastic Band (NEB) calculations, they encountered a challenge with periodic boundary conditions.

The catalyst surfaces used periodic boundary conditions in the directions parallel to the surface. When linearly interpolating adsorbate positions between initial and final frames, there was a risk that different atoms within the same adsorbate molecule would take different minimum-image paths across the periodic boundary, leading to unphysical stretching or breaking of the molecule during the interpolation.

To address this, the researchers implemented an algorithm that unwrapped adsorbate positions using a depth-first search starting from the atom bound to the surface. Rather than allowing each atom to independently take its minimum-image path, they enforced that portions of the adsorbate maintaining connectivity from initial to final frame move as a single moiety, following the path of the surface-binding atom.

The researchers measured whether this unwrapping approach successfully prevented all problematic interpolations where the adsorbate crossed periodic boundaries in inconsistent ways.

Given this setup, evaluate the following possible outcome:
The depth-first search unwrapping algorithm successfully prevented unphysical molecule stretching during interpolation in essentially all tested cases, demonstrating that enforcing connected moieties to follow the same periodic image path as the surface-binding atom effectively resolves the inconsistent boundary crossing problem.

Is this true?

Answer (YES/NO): YES